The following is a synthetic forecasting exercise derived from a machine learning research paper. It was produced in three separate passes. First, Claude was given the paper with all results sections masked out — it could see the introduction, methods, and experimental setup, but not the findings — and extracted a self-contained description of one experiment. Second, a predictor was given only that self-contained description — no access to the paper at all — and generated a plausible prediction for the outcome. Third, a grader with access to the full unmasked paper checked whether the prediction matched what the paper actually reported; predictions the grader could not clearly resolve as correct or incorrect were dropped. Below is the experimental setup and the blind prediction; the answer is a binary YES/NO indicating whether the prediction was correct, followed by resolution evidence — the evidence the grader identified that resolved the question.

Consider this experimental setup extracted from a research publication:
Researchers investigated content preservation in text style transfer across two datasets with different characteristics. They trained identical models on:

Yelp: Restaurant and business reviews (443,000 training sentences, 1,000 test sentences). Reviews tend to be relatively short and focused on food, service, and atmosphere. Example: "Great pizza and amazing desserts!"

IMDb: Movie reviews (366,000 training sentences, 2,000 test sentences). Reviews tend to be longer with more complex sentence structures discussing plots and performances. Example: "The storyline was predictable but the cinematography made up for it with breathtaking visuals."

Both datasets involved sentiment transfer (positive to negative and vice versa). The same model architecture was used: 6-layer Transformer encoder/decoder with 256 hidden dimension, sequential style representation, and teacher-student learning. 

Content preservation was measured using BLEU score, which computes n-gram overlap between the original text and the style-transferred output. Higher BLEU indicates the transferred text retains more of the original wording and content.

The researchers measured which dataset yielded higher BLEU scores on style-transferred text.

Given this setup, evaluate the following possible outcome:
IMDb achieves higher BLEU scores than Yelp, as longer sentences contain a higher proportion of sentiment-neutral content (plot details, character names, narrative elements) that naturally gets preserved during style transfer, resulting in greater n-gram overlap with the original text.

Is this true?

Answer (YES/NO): YES